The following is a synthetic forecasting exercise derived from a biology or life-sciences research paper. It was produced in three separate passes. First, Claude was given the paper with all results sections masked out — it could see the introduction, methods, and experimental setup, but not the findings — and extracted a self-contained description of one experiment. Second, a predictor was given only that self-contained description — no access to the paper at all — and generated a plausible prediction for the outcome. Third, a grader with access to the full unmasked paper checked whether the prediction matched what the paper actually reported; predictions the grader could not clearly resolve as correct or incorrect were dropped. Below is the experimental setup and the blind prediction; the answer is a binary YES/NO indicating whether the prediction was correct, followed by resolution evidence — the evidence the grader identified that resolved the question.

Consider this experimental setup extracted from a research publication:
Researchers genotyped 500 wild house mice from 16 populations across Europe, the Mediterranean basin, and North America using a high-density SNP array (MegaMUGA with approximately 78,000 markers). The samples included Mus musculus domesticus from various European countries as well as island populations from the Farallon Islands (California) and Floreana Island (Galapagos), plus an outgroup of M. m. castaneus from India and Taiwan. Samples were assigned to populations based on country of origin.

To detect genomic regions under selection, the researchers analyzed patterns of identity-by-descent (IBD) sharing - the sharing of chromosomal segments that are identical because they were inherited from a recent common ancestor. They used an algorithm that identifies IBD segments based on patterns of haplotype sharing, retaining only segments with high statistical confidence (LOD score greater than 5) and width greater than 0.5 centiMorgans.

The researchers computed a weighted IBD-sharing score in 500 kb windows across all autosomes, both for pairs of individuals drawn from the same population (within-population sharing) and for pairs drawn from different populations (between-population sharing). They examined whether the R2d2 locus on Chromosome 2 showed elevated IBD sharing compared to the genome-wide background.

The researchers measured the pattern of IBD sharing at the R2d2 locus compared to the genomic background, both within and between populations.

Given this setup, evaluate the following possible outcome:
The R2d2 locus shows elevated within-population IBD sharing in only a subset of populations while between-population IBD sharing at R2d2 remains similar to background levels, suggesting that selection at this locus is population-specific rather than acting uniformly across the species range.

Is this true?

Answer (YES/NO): NO